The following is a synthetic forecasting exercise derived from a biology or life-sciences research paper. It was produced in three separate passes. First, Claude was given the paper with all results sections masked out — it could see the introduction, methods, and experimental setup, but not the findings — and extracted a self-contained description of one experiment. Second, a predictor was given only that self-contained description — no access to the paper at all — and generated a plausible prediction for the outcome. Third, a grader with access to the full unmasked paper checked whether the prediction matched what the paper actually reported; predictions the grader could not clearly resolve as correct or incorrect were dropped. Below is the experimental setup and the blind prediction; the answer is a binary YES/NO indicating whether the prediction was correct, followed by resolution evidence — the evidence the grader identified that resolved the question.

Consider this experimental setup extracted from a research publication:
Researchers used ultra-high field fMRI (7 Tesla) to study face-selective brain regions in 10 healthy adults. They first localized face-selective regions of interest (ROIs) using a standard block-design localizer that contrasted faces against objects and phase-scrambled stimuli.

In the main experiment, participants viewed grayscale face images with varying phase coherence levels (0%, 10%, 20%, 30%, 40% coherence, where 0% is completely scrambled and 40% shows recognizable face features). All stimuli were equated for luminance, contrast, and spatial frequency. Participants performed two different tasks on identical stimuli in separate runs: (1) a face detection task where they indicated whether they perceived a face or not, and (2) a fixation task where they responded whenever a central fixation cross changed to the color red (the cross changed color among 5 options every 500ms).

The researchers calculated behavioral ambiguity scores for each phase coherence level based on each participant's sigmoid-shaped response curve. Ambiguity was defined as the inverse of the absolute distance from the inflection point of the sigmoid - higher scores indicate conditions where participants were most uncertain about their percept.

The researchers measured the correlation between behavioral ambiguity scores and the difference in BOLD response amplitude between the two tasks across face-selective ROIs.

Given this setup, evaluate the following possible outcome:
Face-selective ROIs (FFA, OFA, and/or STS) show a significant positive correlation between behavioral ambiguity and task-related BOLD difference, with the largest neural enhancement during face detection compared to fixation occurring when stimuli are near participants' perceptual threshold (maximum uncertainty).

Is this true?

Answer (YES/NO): YES